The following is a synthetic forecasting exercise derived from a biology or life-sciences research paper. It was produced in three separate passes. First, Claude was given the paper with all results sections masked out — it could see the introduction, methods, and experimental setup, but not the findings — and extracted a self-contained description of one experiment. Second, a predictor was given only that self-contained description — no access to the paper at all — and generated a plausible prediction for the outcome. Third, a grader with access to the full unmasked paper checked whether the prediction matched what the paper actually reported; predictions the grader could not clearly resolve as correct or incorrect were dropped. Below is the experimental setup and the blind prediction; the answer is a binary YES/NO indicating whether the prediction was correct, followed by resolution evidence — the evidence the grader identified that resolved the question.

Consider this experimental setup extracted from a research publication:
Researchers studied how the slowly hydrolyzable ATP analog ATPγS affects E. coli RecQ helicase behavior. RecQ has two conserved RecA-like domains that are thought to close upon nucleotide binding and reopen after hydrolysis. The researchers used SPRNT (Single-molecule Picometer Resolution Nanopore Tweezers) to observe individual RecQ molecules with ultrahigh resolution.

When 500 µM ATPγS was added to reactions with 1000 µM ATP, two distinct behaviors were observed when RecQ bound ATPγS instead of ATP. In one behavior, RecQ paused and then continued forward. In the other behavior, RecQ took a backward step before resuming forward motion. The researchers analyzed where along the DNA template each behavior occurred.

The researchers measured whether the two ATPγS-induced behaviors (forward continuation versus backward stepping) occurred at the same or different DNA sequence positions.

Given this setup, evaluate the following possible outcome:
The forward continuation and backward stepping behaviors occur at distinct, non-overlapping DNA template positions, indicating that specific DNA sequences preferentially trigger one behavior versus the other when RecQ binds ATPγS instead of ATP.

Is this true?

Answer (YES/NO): YES